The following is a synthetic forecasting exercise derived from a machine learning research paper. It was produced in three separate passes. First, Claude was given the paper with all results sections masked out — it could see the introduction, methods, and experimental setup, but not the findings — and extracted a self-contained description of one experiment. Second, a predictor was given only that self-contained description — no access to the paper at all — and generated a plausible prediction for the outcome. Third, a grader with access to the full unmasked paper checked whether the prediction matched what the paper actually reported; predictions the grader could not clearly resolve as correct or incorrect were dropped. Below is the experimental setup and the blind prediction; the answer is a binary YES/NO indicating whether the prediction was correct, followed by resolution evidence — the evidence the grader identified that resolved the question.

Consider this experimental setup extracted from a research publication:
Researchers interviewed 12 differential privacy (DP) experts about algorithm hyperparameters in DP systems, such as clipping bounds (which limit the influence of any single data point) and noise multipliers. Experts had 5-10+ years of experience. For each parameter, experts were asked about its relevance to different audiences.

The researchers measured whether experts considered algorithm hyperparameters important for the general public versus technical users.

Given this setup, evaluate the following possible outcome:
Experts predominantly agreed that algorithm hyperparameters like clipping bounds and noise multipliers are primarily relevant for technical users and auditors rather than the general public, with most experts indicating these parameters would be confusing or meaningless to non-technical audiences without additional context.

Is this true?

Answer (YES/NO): YES